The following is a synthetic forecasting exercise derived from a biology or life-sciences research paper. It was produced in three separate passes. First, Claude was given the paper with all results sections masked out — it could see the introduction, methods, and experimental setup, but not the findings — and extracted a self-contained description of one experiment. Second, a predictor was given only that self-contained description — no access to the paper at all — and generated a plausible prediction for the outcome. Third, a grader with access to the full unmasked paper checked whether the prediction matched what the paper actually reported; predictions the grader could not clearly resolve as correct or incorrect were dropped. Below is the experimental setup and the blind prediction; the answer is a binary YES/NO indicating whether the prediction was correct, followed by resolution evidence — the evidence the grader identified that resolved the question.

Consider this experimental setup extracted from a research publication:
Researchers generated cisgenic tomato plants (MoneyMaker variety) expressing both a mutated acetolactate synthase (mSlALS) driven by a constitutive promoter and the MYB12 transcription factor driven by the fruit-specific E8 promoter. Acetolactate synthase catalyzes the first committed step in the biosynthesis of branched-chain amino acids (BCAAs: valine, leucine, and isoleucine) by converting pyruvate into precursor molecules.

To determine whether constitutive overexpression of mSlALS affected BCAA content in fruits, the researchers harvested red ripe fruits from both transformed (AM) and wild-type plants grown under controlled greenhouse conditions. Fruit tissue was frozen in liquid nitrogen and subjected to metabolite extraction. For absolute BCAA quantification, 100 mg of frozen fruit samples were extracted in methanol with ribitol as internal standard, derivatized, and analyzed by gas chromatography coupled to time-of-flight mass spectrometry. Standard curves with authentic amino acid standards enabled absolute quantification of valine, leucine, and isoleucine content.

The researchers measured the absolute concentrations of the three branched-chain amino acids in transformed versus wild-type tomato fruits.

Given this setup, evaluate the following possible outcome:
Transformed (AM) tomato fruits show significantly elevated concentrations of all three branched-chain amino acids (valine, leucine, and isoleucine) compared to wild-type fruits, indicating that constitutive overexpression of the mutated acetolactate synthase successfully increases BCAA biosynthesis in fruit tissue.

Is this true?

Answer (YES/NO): YES